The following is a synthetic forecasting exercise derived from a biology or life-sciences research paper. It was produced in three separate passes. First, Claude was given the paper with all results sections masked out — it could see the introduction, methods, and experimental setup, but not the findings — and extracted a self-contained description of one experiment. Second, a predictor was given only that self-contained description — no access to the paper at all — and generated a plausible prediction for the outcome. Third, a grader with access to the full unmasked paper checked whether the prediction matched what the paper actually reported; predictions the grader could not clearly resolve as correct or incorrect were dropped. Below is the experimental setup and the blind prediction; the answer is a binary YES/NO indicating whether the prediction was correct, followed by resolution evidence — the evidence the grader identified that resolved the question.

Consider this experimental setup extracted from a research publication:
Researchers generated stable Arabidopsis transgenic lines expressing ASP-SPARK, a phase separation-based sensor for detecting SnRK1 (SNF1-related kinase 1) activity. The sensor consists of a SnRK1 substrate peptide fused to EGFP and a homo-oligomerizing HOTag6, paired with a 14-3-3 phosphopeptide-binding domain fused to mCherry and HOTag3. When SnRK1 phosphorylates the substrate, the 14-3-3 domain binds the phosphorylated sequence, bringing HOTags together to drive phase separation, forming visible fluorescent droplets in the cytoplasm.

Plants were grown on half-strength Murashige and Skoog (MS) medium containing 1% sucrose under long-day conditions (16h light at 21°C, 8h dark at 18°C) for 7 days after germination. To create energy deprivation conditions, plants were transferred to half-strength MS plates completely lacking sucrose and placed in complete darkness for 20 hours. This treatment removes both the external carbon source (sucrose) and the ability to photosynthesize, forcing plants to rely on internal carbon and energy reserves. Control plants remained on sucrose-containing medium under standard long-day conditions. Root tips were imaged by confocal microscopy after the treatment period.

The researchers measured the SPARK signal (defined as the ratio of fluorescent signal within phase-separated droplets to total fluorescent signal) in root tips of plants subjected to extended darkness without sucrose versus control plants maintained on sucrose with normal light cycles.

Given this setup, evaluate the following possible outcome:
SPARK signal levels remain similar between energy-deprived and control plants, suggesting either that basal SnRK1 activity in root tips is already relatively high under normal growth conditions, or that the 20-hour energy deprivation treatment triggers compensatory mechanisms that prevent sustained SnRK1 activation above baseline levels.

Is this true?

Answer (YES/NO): NO